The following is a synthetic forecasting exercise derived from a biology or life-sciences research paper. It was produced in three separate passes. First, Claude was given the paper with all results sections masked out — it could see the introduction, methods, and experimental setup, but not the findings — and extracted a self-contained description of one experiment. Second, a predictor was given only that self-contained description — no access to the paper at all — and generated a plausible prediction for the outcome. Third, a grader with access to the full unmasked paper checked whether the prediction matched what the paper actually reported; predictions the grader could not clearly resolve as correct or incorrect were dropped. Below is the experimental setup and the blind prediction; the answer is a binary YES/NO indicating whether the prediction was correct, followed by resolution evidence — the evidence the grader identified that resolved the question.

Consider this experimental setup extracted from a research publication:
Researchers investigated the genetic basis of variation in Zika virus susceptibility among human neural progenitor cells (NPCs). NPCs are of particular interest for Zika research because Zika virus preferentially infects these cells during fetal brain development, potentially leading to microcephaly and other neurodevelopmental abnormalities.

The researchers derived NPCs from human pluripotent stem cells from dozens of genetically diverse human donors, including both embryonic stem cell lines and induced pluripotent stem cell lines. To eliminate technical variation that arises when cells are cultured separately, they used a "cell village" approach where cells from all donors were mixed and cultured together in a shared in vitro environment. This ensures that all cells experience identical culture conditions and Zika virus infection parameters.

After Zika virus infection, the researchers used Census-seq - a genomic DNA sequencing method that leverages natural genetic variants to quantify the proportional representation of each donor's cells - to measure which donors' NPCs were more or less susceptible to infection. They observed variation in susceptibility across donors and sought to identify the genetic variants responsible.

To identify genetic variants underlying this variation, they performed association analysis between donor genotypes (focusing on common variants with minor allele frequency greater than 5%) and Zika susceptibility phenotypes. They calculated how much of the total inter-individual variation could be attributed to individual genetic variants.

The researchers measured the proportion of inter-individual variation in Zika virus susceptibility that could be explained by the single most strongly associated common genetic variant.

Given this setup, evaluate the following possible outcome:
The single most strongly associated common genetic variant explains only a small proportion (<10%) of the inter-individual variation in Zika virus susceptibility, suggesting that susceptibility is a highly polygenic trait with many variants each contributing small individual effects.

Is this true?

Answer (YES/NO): NO